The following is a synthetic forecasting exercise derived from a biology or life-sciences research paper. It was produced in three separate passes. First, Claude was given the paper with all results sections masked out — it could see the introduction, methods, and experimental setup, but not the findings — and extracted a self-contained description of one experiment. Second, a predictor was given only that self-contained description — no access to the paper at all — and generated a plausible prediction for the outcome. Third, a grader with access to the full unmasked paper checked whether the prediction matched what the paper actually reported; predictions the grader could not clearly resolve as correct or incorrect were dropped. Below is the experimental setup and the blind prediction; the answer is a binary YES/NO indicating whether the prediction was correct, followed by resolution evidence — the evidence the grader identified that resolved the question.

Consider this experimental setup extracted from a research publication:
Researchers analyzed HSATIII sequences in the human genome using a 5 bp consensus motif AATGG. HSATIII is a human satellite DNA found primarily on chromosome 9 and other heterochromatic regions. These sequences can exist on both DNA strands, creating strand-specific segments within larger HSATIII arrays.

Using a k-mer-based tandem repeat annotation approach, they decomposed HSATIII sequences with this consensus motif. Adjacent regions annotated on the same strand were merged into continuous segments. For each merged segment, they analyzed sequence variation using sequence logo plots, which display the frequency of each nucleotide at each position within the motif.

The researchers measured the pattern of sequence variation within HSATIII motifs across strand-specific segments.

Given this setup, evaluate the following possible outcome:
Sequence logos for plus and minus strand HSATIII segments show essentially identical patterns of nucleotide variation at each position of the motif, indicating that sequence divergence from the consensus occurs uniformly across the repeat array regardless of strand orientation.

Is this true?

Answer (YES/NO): NO